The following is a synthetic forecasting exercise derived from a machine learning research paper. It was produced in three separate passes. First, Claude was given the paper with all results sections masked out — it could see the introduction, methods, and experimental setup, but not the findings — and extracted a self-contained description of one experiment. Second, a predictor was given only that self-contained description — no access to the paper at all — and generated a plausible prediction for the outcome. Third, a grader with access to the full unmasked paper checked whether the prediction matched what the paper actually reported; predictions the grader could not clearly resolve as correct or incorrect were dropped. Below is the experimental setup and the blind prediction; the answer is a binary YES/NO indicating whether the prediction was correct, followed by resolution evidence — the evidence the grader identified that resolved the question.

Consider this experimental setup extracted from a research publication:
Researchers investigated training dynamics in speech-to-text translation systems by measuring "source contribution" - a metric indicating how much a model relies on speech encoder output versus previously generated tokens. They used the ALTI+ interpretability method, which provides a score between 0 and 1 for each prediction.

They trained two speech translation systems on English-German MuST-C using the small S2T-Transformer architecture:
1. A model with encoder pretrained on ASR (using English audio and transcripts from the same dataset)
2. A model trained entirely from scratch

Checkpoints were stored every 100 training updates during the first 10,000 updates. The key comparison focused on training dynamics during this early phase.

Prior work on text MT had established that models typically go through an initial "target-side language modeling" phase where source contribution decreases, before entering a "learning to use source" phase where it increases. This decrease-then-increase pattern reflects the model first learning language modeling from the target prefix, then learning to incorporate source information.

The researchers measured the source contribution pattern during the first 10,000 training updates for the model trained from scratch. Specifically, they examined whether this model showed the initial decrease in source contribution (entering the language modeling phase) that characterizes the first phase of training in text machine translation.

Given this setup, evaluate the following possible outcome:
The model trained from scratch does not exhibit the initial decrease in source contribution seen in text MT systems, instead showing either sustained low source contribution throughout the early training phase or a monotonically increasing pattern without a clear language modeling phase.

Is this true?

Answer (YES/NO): NO